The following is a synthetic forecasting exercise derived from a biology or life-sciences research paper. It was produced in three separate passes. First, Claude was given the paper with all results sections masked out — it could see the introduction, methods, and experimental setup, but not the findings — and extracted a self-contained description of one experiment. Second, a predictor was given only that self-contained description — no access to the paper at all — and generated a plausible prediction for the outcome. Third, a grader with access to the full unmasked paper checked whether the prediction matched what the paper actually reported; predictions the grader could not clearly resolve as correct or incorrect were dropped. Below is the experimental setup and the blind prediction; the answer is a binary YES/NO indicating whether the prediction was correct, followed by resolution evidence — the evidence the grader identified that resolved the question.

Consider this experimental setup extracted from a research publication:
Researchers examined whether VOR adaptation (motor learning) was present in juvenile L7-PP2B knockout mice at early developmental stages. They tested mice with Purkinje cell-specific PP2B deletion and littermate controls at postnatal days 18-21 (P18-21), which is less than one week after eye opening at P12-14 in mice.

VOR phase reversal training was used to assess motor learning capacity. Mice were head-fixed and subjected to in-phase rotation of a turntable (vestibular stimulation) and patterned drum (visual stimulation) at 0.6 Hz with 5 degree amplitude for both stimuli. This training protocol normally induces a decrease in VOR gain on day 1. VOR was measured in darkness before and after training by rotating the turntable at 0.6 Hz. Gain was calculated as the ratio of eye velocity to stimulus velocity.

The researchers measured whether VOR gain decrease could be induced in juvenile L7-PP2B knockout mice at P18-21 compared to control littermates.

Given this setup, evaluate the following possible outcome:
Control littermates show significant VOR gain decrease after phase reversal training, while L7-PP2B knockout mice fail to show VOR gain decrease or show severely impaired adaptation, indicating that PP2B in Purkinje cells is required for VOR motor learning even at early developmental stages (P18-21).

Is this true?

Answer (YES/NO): NO